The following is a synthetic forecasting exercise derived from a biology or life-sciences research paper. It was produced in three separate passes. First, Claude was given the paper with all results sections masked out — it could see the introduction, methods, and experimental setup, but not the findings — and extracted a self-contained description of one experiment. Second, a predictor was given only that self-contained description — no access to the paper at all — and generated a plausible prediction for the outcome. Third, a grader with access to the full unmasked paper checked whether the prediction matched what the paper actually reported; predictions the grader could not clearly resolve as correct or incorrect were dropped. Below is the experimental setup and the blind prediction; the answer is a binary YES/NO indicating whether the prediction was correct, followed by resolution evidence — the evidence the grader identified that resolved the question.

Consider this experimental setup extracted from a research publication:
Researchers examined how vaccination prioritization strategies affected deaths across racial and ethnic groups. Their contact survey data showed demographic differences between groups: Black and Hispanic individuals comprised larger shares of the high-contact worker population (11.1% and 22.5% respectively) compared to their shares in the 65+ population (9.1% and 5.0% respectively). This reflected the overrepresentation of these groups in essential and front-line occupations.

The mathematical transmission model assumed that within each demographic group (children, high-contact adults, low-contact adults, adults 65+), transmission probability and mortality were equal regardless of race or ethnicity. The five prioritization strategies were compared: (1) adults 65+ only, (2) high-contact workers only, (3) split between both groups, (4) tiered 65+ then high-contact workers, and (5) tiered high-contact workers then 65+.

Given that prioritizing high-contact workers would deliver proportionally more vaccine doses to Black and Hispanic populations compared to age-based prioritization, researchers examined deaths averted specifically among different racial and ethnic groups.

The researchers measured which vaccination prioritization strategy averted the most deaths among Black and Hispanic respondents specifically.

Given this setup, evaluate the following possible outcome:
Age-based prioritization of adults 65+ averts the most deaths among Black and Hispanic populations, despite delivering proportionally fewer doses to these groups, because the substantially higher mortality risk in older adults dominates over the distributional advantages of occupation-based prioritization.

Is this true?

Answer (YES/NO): YES